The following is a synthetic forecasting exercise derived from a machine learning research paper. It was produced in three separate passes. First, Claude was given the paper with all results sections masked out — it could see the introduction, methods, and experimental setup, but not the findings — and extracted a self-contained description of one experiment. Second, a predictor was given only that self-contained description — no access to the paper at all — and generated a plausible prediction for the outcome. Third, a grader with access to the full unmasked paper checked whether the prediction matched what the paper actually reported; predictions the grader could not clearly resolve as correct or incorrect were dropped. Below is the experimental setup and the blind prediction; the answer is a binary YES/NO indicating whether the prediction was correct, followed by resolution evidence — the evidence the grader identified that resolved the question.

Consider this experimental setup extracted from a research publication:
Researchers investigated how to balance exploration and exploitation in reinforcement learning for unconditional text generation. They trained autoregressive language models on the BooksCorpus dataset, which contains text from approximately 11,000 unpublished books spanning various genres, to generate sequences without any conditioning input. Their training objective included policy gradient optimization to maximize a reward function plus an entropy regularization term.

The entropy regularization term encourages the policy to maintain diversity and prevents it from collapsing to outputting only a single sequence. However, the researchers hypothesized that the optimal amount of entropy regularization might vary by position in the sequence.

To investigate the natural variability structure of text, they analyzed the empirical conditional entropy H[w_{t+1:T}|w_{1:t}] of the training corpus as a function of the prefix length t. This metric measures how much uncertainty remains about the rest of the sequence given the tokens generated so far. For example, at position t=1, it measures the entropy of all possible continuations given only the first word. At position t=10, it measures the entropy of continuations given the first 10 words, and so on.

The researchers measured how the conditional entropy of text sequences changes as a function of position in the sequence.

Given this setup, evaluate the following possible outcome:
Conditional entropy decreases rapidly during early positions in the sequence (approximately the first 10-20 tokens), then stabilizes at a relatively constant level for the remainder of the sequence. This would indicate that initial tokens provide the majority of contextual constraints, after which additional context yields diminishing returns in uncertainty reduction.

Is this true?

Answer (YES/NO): NO